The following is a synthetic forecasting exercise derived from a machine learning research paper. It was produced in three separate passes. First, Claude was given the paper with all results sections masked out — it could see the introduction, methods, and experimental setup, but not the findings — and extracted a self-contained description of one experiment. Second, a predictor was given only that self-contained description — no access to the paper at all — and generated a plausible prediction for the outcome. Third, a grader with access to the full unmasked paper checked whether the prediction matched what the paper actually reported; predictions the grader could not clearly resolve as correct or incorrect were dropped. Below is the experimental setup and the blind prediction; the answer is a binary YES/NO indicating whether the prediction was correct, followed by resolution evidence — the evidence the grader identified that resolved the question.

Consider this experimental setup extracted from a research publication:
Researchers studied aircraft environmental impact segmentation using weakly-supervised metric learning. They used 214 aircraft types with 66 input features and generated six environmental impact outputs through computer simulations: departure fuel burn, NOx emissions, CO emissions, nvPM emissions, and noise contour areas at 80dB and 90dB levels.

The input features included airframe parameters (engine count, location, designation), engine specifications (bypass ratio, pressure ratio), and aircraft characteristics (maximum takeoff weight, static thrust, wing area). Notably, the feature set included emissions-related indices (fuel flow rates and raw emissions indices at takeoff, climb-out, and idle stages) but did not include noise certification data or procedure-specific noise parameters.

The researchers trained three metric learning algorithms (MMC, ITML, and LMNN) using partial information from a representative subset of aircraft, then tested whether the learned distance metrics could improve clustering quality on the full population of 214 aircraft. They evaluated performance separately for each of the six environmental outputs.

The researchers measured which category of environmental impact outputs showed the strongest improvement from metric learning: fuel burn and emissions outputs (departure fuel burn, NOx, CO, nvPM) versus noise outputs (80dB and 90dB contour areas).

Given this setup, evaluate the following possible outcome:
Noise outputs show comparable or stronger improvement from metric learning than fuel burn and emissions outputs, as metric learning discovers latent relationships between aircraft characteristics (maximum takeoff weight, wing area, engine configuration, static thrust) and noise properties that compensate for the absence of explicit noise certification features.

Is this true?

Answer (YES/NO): NO